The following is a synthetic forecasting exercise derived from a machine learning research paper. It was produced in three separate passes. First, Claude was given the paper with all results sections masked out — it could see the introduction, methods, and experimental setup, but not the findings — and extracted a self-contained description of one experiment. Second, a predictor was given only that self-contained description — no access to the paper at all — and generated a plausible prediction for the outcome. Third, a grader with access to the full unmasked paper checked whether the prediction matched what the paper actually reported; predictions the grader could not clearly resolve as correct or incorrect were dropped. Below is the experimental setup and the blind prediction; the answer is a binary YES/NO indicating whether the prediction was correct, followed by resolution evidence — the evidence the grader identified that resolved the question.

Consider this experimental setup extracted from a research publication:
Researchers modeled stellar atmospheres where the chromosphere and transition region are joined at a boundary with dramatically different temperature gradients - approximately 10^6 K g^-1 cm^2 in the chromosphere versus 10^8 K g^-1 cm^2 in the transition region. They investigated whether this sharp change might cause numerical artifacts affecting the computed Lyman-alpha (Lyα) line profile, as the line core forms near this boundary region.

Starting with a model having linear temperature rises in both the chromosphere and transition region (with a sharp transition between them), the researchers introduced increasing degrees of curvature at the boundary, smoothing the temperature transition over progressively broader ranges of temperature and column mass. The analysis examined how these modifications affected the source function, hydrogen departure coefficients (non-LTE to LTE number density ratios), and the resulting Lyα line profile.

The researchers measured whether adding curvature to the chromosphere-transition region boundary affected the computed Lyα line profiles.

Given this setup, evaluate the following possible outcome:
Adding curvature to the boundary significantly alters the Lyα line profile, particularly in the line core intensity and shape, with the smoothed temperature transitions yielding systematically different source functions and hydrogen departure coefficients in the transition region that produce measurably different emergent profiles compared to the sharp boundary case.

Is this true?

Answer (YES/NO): NO